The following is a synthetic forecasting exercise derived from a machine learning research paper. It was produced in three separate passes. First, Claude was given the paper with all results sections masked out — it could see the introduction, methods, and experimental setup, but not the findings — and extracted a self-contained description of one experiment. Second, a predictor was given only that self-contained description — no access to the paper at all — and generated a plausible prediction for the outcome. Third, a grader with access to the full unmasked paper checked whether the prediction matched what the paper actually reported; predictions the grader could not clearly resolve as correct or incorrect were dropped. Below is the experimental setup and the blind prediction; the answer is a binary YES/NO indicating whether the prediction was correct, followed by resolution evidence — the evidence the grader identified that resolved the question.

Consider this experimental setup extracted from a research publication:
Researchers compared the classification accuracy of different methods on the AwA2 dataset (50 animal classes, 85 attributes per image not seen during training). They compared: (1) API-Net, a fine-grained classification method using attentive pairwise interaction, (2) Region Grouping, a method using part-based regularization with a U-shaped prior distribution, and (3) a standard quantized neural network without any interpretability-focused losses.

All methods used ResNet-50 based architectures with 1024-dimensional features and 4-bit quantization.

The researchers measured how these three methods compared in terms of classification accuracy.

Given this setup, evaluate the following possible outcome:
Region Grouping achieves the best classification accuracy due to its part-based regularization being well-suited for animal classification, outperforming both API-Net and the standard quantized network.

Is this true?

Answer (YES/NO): NO